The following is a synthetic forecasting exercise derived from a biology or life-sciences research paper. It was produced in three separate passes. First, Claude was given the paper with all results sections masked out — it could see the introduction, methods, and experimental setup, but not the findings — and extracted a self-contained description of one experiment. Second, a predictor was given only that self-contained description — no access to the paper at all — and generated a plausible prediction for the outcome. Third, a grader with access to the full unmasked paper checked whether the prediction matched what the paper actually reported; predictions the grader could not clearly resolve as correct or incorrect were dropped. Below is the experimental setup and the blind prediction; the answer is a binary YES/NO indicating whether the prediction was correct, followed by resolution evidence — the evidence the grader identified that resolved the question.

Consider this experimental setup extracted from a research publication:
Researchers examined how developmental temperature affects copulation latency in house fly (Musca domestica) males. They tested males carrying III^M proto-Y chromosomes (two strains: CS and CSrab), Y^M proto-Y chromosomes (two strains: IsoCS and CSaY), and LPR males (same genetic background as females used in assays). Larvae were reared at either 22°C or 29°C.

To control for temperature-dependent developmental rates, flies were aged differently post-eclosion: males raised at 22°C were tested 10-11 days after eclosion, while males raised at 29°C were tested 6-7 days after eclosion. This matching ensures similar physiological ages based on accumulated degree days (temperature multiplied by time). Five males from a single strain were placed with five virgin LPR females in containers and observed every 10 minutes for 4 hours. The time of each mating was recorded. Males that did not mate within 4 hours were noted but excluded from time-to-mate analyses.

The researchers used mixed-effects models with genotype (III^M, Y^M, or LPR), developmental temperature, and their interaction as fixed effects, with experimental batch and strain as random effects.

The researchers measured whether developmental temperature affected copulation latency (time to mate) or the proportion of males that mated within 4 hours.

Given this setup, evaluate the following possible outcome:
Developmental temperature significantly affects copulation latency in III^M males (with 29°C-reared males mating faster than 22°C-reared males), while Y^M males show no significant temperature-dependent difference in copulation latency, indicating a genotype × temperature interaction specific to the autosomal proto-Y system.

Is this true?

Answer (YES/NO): NO